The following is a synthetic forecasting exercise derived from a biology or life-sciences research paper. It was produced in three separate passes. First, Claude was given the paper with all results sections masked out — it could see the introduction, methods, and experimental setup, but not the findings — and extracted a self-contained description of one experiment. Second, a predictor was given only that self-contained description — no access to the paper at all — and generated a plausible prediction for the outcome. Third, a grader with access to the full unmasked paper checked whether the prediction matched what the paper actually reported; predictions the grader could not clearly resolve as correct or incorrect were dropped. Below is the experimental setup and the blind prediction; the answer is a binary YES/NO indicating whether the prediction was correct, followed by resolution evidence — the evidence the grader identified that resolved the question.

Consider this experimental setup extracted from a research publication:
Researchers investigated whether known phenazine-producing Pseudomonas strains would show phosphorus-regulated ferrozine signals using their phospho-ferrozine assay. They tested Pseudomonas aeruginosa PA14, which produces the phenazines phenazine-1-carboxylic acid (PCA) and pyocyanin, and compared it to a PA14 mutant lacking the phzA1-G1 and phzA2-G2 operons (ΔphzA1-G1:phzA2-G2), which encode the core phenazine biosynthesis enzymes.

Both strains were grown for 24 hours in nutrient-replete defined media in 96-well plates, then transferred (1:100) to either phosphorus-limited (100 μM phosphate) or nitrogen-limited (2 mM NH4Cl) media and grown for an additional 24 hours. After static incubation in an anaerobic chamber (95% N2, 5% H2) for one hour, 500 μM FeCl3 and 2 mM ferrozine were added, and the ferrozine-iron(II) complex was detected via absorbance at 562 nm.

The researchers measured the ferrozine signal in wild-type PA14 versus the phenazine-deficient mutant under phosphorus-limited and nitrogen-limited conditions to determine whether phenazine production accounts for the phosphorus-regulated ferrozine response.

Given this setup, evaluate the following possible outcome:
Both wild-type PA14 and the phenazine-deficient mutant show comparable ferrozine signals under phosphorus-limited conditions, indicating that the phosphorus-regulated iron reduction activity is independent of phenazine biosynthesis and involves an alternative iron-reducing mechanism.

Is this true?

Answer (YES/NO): NO